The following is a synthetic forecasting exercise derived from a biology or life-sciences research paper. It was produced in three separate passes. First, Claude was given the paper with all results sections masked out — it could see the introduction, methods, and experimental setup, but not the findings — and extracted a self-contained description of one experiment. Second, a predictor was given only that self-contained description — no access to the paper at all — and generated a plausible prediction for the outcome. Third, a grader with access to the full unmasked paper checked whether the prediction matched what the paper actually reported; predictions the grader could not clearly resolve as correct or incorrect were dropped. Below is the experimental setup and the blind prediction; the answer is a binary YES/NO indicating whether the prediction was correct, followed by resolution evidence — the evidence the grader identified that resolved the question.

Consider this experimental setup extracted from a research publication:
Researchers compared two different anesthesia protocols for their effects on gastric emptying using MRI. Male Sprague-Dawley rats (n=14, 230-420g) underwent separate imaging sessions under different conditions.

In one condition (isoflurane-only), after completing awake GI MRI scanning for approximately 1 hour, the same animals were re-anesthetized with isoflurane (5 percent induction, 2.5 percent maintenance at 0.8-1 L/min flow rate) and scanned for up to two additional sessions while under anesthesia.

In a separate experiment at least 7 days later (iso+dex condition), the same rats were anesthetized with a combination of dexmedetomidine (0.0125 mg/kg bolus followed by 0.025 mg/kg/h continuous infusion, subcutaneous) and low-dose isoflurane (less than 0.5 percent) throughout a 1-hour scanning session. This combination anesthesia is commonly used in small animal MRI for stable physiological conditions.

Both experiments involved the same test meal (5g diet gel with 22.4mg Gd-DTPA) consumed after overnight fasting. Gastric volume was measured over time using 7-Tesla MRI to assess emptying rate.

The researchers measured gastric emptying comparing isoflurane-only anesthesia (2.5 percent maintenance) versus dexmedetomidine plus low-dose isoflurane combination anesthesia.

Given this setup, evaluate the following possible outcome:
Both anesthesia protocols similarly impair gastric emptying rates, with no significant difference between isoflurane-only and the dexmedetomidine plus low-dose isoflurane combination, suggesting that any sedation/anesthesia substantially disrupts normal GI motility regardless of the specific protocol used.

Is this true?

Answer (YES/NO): NO